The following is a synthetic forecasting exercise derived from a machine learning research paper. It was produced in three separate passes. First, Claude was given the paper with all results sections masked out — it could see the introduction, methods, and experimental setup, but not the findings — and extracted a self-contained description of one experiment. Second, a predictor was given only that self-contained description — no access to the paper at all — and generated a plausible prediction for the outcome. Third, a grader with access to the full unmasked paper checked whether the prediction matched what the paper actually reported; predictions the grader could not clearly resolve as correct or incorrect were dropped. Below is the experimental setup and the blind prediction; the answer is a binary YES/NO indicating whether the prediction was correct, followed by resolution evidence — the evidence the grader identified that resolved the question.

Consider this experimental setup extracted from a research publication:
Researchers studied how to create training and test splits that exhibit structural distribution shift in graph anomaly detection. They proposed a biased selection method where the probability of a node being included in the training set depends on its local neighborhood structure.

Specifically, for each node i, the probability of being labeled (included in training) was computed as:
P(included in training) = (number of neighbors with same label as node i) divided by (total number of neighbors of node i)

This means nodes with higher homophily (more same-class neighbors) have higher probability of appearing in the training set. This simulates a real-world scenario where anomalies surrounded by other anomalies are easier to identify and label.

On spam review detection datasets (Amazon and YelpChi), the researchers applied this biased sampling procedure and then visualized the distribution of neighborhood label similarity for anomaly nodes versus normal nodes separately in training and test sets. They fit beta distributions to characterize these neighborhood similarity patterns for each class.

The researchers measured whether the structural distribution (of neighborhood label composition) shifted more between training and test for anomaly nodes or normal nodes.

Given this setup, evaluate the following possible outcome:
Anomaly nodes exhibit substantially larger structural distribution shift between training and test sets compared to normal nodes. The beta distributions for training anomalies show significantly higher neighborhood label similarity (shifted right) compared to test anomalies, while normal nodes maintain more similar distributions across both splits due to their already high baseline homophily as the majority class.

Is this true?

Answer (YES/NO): NO